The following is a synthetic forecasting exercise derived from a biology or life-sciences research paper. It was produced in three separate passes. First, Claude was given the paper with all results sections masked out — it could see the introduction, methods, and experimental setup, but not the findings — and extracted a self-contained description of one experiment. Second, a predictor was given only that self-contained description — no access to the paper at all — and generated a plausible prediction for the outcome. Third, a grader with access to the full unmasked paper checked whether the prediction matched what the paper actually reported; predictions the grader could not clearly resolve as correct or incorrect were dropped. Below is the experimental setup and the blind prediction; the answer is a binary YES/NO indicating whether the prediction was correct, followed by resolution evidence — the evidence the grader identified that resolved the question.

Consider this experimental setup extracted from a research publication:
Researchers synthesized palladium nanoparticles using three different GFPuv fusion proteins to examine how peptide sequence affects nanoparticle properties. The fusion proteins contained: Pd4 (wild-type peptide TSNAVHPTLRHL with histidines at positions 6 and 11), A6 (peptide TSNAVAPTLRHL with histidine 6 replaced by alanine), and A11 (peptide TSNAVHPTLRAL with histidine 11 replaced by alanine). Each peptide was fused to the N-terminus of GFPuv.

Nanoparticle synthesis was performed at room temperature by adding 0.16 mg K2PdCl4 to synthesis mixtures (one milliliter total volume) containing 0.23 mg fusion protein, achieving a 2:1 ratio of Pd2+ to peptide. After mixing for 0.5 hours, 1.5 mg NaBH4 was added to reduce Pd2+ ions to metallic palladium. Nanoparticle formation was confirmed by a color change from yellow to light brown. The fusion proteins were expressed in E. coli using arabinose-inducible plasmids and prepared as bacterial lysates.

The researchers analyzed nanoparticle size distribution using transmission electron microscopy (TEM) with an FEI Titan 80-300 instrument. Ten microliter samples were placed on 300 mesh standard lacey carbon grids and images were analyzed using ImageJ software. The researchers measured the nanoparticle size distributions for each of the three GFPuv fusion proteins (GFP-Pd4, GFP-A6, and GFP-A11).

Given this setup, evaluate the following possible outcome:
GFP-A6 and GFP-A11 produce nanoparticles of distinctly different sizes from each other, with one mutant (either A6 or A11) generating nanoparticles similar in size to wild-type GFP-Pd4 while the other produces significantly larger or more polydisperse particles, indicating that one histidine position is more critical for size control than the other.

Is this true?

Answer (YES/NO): NO